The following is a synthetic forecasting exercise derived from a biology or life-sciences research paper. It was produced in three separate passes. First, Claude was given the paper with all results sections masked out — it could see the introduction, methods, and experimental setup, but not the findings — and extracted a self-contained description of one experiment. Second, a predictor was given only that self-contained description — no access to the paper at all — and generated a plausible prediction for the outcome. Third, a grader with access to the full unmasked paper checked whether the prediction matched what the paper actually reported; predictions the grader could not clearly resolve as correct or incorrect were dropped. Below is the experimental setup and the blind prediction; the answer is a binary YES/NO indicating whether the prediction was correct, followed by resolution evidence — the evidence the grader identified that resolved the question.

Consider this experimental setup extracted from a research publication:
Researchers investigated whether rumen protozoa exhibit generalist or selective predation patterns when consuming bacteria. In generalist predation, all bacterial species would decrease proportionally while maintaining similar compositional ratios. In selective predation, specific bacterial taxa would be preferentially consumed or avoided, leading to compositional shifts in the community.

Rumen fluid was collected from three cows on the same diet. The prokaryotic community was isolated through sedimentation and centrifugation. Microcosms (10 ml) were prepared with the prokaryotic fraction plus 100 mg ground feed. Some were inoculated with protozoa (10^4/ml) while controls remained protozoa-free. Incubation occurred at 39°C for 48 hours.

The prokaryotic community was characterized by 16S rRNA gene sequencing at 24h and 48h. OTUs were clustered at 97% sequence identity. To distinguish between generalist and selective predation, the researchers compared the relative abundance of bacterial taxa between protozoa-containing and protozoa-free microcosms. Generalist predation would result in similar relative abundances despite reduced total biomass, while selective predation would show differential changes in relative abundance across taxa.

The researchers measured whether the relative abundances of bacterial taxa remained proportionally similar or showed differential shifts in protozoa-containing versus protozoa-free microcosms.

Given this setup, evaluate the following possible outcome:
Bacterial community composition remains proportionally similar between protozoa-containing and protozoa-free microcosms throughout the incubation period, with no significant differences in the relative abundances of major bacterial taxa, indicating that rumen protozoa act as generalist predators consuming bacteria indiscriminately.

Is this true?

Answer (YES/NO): NO